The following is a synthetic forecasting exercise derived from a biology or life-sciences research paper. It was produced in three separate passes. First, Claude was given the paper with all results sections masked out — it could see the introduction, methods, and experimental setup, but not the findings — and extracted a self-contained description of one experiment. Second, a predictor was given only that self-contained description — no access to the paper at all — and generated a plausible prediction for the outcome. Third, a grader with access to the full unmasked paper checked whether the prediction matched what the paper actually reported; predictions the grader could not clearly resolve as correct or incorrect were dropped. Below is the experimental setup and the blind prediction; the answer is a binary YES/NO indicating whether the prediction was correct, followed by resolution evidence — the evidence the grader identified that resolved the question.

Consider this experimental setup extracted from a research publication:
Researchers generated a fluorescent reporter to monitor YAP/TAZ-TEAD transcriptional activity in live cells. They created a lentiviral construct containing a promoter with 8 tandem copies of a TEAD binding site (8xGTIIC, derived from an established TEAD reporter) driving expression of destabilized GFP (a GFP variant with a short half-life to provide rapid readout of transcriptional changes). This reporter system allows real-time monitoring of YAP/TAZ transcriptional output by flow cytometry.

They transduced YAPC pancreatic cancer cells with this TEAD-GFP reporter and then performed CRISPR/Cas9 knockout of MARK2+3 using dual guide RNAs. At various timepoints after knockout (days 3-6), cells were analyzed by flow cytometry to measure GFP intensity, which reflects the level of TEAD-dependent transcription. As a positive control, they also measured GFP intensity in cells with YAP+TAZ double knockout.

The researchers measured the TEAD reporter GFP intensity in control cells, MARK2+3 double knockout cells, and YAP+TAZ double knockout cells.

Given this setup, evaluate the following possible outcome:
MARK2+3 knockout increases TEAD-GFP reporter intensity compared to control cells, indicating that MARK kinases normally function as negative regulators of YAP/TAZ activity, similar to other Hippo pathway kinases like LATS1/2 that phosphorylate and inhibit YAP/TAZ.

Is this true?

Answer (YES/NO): NO